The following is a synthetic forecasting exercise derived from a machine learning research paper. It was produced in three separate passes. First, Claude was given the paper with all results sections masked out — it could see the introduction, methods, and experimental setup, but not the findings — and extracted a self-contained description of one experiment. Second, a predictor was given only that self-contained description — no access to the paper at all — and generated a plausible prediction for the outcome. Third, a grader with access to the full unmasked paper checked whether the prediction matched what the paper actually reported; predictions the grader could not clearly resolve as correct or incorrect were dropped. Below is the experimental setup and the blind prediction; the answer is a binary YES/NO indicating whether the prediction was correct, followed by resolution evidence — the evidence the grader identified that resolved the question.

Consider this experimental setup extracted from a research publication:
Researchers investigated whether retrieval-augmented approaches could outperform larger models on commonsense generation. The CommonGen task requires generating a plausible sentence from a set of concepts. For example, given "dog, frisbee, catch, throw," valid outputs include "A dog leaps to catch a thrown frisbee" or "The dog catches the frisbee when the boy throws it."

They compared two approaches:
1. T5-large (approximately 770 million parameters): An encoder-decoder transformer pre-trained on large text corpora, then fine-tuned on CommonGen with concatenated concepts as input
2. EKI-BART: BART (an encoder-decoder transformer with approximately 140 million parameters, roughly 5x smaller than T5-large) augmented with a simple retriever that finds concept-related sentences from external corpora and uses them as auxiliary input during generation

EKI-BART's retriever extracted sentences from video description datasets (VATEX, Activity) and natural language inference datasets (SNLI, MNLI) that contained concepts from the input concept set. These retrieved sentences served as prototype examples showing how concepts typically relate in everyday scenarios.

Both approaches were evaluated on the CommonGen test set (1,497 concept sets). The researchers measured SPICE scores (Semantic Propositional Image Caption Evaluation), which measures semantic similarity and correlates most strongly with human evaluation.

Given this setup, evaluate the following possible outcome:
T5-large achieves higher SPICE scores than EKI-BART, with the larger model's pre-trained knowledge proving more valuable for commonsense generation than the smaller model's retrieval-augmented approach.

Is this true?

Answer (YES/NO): NO